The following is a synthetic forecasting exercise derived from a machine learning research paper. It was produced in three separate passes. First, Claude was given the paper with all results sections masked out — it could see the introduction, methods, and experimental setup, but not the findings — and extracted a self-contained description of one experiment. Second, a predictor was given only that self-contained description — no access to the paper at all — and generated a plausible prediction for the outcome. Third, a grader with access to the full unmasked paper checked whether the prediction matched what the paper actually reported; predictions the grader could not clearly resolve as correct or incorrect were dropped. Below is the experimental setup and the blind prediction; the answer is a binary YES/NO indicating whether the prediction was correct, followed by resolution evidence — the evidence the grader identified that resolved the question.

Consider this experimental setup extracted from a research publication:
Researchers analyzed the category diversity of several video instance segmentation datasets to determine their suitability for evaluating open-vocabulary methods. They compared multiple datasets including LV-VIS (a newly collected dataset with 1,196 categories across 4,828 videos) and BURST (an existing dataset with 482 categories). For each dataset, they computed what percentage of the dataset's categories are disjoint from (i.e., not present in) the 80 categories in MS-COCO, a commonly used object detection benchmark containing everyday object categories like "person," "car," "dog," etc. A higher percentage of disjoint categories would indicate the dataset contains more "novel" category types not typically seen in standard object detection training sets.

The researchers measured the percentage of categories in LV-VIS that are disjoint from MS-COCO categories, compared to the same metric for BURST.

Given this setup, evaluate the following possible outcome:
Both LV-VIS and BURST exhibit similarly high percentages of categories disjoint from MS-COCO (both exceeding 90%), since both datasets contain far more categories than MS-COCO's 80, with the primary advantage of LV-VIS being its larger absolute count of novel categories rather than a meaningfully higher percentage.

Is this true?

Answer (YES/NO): NO